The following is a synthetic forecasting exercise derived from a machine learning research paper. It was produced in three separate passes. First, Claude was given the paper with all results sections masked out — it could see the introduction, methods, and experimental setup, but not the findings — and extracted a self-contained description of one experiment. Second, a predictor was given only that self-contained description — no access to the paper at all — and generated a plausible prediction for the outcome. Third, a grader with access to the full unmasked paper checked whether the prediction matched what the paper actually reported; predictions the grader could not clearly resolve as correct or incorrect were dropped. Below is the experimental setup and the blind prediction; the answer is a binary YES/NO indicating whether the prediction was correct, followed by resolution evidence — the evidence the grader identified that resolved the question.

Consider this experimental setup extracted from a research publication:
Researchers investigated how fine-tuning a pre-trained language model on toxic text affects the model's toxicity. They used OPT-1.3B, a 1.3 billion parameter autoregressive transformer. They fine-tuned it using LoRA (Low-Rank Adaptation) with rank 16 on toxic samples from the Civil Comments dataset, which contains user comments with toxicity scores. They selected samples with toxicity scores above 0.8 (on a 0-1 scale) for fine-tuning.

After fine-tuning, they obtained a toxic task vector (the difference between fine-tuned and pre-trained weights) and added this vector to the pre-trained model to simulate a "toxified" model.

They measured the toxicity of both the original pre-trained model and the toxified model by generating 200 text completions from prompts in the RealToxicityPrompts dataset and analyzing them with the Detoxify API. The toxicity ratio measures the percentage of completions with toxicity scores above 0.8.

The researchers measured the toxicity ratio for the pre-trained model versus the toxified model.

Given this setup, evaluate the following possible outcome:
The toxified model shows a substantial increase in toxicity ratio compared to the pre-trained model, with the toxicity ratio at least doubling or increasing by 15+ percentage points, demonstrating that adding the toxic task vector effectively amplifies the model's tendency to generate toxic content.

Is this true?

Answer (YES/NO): YES